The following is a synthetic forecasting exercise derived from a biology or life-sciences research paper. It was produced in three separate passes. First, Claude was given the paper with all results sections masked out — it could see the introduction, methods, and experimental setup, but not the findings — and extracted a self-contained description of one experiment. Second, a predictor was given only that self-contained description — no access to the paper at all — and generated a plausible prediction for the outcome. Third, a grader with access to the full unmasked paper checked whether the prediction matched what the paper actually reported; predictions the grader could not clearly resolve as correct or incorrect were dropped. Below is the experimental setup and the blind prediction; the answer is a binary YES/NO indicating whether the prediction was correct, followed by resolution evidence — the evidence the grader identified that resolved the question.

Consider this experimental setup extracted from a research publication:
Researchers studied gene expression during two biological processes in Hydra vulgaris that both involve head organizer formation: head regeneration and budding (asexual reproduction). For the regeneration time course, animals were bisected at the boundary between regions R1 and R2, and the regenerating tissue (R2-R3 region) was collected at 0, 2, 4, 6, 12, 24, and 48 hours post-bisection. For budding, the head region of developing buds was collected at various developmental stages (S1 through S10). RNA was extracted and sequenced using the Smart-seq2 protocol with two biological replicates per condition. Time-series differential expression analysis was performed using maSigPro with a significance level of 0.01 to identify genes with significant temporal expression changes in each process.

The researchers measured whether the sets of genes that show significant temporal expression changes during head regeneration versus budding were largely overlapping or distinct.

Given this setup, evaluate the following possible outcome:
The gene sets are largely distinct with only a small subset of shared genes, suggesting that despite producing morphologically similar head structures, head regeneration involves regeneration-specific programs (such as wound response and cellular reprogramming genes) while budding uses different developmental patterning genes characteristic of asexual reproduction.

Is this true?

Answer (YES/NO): YES